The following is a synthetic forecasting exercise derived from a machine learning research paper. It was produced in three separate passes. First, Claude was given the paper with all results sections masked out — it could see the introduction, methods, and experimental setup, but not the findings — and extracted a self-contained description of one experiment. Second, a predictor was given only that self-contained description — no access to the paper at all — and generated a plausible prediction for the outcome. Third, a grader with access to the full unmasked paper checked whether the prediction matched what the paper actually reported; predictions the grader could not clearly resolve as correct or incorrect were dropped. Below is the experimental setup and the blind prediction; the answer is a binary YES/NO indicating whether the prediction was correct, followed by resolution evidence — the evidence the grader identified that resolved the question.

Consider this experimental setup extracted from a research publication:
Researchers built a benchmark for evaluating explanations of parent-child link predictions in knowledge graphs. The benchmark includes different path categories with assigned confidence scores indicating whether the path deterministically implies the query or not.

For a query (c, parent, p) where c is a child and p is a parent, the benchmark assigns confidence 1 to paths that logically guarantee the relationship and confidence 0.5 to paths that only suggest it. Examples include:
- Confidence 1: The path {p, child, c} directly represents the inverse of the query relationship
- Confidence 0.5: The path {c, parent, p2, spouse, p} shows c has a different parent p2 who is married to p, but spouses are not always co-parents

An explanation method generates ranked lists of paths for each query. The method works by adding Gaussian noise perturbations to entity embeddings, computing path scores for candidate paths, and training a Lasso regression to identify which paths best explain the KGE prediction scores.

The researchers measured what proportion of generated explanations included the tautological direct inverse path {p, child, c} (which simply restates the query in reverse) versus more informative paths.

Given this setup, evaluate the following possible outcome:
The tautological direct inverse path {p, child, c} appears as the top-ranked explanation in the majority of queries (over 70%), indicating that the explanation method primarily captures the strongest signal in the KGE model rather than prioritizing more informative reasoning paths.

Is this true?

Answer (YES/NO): YES